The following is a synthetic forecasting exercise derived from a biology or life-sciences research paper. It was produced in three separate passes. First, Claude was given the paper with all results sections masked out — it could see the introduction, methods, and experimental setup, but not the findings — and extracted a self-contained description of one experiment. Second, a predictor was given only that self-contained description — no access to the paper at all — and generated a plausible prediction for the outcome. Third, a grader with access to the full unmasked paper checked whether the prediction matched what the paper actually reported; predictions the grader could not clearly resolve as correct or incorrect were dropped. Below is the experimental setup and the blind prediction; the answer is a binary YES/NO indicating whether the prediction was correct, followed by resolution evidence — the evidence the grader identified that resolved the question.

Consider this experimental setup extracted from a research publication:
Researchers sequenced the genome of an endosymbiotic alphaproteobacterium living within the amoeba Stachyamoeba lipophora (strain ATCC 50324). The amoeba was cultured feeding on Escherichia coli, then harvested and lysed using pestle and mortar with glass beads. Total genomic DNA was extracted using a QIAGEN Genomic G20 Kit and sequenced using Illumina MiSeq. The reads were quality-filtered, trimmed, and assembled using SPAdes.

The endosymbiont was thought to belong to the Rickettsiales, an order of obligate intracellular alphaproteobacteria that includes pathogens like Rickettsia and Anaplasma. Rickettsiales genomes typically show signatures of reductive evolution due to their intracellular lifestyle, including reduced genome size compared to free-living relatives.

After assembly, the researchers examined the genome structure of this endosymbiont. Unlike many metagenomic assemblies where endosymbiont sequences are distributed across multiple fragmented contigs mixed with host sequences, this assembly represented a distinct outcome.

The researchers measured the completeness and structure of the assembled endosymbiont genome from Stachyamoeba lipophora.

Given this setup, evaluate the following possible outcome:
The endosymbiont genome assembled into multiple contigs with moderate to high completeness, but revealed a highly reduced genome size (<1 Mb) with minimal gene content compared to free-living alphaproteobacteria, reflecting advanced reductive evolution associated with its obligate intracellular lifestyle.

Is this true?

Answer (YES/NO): NO